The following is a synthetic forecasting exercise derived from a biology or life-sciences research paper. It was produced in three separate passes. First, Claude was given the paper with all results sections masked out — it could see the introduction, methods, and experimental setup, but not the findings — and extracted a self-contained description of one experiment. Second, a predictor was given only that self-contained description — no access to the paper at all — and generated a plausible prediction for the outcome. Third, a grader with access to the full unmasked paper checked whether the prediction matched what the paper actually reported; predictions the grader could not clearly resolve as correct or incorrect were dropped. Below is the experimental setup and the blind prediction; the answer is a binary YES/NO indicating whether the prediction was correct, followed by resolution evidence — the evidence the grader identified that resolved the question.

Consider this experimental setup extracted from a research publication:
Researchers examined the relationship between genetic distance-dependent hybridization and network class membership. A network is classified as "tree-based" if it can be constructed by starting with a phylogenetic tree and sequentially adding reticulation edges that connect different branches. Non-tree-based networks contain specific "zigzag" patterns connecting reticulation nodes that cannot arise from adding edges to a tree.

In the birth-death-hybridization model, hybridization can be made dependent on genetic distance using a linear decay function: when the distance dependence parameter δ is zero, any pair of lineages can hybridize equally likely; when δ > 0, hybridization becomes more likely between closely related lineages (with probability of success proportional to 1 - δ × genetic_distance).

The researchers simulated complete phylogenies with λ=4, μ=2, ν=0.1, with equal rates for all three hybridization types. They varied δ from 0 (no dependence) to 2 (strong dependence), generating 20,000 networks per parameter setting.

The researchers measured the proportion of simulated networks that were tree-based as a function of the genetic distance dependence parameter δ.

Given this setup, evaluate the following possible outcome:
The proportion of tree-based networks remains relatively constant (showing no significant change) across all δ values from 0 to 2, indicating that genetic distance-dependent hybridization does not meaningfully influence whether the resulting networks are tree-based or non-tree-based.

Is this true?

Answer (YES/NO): NO